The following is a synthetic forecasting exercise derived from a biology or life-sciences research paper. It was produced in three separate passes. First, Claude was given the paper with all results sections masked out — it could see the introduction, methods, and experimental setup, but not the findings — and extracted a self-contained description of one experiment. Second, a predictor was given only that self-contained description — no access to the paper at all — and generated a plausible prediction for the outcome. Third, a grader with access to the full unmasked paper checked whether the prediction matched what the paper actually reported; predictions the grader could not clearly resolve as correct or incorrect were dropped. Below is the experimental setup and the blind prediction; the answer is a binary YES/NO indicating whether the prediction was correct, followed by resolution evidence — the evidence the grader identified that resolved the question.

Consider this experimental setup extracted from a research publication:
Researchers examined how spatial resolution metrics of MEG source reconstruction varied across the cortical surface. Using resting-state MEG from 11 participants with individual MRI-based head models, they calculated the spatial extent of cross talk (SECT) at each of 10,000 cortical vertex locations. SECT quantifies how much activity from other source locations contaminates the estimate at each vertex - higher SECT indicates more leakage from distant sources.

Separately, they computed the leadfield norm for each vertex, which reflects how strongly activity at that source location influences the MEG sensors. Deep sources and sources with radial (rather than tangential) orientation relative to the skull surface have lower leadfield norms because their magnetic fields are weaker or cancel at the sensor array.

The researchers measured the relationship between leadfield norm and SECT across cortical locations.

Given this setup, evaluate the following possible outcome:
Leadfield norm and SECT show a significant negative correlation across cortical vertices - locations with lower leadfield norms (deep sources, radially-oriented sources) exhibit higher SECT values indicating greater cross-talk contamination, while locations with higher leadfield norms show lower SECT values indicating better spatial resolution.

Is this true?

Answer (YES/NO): YES